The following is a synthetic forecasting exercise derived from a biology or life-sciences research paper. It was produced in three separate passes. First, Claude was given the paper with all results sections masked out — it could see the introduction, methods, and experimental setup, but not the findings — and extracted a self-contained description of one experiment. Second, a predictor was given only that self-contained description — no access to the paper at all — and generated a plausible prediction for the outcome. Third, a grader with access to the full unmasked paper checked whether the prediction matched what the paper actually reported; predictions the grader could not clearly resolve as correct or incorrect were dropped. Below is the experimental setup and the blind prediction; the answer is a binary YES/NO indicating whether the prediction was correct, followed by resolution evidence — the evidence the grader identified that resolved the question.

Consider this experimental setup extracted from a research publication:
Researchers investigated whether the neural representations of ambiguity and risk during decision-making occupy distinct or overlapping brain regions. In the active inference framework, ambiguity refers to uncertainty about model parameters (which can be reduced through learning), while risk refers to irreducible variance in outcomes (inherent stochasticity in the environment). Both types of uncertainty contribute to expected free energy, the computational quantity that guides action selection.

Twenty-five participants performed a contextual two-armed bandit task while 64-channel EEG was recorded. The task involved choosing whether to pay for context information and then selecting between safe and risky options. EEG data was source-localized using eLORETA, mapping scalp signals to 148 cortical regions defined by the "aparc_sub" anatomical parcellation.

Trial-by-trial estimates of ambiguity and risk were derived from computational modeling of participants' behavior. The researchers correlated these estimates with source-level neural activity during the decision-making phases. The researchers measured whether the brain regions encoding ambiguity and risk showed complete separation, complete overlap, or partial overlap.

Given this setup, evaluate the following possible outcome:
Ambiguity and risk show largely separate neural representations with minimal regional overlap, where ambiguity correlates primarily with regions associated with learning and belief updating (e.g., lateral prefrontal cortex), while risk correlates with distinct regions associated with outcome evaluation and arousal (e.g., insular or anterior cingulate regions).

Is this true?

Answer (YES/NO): NO